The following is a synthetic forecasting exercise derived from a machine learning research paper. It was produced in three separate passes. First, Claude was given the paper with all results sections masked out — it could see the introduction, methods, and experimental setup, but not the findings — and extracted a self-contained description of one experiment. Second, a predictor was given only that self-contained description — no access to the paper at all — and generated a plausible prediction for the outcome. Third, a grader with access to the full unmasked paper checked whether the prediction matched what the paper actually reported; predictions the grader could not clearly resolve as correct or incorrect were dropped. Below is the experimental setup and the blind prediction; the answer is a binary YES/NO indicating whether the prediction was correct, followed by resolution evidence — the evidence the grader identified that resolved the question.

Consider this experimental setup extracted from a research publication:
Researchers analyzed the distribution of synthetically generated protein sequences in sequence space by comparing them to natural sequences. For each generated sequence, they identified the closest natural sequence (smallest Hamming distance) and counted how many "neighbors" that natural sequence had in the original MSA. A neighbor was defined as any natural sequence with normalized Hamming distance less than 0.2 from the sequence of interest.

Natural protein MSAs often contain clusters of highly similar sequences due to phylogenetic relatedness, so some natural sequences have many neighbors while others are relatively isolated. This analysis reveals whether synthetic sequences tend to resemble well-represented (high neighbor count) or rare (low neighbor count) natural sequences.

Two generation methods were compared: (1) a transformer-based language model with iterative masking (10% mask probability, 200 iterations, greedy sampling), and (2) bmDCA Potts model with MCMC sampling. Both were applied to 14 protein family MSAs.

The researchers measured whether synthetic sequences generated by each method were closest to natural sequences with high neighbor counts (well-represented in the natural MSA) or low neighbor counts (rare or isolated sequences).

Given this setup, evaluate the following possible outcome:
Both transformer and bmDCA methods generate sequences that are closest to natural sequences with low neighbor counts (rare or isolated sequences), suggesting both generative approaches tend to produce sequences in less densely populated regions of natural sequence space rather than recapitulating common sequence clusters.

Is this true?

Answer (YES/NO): NO